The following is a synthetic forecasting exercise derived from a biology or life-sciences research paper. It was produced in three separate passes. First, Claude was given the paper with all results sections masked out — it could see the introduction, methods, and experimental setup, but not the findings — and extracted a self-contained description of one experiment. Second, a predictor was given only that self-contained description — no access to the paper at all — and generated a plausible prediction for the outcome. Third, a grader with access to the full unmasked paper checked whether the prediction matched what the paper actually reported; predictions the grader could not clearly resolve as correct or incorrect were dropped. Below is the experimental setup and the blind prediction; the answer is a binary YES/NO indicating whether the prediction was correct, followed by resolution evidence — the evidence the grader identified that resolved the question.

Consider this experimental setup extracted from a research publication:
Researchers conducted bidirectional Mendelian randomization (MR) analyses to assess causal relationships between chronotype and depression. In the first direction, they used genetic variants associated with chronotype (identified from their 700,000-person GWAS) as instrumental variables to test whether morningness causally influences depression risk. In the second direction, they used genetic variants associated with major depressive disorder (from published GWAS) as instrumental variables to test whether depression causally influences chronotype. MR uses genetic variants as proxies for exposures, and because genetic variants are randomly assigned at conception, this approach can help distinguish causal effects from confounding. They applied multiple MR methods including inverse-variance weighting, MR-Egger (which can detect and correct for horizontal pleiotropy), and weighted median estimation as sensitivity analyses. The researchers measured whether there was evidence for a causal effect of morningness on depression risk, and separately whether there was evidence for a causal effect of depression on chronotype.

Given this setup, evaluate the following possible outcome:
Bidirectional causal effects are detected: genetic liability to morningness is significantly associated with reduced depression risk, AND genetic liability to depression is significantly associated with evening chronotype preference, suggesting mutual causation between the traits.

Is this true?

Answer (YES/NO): NO